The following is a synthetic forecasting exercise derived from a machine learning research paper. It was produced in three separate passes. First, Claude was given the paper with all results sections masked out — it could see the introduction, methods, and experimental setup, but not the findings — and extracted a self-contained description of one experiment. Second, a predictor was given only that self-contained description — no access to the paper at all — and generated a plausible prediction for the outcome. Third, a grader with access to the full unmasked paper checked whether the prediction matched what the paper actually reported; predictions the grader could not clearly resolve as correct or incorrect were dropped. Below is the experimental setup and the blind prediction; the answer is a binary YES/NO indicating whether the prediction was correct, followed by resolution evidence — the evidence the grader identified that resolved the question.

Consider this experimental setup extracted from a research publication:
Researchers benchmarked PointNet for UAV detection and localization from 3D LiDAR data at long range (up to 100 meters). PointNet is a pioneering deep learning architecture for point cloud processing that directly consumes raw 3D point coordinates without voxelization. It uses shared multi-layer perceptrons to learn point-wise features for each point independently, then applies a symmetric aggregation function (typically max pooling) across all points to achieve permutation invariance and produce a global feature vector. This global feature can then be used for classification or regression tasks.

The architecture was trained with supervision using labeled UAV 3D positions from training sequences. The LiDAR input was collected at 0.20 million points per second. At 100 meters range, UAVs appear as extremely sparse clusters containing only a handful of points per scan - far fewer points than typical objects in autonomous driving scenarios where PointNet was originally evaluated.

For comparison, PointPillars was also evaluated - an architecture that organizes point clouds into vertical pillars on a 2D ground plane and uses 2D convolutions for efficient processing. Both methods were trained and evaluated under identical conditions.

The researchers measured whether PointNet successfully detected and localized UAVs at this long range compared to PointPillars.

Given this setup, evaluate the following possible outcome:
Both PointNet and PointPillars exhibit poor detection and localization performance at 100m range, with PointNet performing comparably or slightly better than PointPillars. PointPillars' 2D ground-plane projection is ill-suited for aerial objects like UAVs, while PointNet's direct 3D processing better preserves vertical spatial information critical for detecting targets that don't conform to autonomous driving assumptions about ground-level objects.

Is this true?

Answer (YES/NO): NO